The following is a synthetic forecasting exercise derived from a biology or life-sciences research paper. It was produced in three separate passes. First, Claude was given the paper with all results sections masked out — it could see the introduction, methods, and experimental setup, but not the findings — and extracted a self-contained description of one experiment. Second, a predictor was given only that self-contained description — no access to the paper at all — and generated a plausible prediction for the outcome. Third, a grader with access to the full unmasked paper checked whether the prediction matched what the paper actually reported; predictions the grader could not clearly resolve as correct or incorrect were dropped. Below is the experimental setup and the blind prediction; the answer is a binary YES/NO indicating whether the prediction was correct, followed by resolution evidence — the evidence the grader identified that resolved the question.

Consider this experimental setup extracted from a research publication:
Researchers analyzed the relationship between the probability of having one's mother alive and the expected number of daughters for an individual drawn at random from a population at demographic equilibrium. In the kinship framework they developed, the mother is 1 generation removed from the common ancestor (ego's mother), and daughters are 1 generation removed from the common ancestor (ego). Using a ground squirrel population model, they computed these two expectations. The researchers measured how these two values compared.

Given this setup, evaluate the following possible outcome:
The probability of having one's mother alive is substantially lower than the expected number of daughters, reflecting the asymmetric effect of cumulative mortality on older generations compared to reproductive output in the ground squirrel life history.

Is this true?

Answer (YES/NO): NO